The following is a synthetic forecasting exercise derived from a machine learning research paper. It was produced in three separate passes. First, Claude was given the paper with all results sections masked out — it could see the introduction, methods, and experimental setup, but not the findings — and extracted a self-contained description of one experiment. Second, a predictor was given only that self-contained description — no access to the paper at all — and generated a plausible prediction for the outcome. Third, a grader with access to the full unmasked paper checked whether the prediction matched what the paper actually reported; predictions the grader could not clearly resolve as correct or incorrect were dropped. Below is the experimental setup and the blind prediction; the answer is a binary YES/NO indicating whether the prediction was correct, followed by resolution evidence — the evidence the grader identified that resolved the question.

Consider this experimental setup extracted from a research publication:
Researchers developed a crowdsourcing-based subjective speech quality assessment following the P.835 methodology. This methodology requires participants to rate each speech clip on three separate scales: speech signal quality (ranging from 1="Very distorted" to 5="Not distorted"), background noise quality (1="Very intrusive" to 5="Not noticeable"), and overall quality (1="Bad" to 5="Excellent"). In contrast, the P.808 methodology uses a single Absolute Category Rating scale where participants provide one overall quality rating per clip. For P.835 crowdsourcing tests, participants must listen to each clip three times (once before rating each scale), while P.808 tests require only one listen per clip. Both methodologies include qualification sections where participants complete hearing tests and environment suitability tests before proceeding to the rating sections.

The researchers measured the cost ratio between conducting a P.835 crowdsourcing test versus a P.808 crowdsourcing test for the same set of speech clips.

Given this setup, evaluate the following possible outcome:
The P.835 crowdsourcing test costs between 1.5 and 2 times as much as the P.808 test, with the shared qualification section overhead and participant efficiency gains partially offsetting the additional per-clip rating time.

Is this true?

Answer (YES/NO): YES